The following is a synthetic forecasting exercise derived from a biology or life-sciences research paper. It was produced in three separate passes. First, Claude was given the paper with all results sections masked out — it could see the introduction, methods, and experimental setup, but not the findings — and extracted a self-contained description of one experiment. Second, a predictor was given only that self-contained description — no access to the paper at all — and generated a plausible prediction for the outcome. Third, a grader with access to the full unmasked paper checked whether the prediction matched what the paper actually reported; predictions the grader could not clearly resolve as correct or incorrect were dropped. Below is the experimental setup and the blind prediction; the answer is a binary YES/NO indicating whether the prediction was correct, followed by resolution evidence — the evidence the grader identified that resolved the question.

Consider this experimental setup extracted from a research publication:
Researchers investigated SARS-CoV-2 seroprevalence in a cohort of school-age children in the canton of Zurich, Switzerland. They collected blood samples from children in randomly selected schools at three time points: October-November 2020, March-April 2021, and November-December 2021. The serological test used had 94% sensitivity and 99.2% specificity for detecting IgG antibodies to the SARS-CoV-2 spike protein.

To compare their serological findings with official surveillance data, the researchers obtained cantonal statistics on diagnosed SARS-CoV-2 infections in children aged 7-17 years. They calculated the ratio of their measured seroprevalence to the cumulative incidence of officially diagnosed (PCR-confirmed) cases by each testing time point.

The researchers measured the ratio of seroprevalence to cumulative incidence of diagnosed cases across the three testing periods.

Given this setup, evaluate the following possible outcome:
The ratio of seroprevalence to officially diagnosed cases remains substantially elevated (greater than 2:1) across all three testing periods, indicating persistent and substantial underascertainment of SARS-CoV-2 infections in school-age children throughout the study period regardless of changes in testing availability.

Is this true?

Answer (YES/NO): YES